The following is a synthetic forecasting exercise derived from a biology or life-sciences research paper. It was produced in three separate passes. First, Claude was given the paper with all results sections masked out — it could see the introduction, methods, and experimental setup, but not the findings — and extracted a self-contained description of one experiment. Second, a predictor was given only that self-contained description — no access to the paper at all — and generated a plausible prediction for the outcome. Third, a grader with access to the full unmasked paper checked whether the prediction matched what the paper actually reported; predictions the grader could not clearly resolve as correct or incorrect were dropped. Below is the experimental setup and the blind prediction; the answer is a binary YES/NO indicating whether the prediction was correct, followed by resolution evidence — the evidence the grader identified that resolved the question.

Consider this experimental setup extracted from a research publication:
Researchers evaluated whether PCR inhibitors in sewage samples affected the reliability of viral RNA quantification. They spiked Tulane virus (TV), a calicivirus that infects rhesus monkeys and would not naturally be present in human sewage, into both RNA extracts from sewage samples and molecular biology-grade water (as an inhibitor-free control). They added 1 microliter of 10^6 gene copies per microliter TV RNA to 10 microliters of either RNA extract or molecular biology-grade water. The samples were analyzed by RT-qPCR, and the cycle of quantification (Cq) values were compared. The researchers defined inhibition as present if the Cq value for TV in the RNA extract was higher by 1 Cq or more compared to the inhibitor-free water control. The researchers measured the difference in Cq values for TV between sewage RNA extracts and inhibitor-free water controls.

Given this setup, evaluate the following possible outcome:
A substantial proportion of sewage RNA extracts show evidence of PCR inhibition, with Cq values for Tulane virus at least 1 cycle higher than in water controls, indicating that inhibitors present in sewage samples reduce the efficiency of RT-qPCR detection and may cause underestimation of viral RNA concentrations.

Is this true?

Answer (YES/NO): NO